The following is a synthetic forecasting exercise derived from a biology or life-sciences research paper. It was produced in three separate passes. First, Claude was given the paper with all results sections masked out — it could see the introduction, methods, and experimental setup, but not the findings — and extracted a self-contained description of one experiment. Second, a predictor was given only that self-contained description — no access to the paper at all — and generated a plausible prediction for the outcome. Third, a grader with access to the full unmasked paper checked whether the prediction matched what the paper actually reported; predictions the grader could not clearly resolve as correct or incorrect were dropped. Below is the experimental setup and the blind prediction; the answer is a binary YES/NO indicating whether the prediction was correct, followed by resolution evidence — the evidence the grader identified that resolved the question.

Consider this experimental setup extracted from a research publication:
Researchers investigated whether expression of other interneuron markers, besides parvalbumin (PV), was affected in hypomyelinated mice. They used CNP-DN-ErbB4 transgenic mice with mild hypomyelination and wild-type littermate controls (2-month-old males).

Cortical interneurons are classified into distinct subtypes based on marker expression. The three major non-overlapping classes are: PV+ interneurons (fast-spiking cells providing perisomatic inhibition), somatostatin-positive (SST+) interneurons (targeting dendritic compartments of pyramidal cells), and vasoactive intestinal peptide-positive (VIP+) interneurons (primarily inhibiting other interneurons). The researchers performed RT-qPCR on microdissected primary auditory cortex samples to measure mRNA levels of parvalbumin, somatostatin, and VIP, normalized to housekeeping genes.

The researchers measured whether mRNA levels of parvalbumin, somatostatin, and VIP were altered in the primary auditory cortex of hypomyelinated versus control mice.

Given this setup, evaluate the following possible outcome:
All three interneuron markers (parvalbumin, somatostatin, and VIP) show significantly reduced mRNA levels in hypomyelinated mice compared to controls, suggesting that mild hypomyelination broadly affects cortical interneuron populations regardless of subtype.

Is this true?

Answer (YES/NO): NO